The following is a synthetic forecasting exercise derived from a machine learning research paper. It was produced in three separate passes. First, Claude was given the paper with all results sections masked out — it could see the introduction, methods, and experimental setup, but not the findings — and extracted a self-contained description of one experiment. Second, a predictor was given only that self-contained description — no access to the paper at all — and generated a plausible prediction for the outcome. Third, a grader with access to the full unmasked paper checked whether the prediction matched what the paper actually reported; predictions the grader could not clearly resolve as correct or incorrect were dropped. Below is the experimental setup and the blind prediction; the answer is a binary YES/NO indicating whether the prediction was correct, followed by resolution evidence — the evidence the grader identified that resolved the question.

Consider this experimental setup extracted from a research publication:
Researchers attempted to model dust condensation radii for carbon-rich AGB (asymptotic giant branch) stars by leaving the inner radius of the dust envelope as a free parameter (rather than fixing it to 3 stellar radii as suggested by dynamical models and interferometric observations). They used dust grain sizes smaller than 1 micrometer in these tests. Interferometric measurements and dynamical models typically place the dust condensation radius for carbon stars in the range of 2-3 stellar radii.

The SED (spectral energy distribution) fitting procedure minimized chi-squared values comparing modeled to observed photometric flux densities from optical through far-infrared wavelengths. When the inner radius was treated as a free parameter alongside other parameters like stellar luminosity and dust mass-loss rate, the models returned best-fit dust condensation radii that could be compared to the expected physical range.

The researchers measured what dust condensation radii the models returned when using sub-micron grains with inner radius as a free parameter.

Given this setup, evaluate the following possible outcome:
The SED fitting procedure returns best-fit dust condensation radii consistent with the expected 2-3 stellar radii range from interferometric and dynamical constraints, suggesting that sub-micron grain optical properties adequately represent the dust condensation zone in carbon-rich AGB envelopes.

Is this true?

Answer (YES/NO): NO